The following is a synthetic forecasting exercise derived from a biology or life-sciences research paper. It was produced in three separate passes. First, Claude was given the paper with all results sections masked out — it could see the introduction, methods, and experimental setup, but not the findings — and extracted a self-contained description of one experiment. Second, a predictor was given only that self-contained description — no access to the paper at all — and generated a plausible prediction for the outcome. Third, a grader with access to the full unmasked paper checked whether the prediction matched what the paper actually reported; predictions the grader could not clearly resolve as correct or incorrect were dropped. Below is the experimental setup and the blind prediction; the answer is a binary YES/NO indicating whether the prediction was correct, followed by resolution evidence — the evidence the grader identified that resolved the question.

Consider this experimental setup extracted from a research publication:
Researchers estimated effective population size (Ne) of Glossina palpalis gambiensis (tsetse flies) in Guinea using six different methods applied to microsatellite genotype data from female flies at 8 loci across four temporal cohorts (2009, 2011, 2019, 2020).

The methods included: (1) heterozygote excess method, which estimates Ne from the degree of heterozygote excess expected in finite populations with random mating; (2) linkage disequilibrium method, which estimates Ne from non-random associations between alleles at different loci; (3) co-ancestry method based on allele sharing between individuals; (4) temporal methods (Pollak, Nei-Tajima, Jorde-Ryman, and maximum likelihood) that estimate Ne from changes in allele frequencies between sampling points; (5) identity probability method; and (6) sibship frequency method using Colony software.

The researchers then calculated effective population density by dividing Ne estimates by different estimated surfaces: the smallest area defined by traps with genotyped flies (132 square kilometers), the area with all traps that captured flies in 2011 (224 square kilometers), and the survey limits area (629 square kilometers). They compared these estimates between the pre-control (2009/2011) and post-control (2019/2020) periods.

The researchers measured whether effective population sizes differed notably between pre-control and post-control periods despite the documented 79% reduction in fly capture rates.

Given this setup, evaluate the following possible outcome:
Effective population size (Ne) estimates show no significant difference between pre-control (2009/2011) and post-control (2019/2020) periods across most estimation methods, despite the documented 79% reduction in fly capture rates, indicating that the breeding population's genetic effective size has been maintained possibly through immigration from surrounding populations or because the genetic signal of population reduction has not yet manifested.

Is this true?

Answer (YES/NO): YES